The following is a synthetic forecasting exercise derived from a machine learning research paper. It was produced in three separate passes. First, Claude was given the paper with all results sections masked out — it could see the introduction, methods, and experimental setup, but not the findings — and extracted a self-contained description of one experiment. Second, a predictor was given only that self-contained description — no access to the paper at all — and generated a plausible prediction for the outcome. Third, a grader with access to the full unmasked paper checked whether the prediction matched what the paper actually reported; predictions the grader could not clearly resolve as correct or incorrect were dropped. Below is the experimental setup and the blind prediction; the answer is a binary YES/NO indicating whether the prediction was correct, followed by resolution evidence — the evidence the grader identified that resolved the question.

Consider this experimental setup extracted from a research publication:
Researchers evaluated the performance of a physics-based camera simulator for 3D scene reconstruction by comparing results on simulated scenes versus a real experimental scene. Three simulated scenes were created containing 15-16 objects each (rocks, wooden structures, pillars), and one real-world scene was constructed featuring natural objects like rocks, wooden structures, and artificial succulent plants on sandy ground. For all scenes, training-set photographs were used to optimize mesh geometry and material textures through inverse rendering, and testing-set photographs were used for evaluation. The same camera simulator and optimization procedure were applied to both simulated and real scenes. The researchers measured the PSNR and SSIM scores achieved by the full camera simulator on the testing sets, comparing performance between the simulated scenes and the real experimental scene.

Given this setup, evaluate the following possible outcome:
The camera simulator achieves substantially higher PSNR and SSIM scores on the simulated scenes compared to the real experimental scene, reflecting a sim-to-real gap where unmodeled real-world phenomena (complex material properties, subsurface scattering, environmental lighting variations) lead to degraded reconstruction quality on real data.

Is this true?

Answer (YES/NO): YES